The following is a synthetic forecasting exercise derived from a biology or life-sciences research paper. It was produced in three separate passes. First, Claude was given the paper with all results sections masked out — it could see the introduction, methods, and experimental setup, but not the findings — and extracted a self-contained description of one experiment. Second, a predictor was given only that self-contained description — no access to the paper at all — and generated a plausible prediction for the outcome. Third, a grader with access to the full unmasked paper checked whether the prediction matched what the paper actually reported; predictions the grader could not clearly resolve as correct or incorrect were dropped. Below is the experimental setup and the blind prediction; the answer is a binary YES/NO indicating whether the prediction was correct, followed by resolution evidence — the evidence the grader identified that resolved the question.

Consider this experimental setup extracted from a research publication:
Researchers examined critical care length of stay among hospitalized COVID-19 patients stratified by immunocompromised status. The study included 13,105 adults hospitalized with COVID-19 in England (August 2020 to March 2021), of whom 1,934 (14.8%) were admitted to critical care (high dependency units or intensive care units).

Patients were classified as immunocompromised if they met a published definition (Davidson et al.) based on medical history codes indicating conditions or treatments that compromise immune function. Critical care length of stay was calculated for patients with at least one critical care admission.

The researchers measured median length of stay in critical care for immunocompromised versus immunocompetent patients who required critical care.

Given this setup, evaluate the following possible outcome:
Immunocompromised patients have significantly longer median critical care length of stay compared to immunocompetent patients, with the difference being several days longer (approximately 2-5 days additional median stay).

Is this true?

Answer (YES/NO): NO